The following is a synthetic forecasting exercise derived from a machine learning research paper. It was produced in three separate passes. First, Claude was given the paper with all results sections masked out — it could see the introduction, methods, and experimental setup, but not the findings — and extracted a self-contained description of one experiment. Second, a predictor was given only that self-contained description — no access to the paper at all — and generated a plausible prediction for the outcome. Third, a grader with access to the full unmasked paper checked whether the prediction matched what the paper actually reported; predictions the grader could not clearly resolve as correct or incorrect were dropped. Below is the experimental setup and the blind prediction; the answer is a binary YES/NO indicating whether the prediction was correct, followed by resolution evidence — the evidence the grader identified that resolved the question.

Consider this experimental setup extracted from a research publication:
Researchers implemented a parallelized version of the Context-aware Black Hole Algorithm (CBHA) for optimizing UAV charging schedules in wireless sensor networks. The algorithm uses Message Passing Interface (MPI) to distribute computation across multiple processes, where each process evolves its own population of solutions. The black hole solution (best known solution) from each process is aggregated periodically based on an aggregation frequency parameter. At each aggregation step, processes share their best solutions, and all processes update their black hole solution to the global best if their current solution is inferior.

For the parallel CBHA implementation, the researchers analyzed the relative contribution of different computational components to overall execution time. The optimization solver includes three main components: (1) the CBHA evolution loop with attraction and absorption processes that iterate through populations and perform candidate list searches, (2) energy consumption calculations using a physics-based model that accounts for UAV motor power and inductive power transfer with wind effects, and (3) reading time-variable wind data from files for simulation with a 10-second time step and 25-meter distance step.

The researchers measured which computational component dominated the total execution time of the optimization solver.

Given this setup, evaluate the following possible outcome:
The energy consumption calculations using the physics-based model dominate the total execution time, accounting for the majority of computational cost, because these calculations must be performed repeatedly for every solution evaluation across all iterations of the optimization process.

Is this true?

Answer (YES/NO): NO